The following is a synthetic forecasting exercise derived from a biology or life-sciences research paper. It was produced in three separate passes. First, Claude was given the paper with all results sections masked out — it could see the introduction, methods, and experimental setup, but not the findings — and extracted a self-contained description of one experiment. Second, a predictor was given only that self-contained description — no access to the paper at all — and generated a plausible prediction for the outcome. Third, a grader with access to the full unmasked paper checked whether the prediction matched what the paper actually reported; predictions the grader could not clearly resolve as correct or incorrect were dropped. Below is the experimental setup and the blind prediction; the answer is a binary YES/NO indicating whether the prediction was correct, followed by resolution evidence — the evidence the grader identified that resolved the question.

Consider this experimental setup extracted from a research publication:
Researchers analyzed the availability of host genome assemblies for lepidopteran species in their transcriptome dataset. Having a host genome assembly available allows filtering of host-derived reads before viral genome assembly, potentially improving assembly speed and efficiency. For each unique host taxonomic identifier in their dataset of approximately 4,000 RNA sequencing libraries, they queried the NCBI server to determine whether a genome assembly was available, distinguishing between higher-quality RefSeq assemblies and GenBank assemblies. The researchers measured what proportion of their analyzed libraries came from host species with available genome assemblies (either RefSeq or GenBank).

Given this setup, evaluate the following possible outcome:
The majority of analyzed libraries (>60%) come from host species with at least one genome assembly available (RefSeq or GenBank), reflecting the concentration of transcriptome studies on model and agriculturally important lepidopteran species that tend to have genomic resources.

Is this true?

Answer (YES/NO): YES